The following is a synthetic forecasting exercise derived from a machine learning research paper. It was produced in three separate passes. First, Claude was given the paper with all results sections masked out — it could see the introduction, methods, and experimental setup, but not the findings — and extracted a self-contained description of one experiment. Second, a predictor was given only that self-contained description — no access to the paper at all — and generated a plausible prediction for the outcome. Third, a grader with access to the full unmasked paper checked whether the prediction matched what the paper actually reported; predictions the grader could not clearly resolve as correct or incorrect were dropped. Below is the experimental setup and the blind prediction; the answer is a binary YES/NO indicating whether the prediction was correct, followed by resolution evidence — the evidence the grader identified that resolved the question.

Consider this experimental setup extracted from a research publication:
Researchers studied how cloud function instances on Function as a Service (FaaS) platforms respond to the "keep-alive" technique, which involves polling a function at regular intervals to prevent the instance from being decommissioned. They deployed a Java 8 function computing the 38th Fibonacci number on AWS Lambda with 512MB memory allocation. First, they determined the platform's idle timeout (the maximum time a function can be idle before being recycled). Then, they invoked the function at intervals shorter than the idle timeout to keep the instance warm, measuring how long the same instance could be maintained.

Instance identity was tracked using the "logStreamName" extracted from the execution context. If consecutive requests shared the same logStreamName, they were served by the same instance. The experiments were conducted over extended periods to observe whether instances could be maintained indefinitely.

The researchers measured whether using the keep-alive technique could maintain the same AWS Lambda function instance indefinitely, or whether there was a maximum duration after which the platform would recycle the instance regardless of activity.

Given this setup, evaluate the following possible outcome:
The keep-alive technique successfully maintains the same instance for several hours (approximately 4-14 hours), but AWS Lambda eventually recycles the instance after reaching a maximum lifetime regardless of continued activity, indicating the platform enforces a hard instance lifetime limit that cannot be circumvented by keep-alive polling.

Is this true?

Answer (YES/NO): NO